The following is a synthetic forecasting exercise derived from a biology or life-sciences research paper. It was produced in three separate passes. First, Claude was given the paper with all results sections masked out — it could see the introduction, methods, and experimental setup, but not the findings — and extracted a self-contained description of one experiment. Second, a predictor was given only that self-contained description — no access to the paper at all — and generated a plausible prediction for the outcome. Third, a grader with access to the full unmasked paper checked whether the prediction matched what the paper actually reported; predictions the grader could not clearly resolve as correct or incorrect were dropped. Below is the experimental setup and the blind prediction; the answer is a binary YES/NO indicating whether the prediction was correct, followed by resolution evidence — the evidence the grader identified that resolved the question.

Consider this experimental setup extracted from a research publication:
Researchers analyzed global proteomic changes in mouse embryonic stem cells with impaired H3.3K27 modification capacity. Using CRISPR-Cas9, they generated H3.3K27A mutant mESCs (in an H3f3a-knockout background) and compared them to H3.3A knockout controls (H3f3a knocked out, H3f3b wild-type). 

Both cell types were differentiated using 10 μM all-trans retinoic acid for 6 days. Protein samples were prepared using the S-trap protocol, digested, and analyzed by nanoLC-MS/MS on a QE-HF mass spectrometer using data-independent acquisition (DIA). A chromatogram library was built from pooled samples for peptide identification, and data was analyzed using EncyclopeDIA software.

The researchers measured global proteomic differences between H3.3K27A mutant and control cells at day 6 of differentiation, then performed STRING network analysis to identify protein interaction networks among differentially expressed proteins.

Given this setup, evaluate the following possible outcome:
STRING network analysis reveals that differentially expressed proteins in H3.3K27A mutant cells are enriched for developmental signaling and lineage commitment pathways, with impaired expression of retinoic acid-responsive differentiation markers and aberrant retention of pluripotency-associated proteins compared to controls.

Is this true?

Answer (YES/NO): NO